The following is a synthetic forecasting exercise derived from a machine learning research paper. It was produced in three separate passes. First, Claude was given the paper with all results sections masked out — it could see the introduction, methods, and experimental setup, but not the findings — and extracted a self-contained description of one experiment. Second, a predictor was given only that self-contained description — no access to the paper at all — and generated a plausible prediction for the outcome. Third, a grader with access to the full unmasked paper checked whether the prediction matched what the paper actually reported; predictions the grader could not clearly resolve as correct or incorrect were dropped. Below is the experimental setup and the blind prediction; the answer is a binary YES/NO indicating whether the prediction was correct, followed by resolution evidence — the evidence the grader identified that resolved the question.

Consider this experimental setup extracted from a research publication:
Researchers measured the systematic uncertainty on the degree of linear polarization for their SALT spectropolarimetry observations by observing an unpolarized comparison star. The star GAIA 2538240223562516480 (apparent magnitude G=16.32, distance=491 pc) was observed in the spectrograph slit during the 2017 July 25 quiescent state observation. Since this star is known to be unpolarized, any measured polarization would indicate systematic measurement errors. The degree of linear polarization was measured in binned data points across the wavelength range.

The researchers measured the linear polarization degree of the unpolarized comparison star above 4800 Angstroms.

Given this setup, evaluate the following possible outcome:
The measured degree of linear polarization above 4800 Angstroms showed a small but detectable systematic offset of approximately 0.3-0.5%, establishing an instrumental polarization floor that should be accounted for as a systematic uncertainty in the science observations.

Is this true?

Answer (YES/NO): NO